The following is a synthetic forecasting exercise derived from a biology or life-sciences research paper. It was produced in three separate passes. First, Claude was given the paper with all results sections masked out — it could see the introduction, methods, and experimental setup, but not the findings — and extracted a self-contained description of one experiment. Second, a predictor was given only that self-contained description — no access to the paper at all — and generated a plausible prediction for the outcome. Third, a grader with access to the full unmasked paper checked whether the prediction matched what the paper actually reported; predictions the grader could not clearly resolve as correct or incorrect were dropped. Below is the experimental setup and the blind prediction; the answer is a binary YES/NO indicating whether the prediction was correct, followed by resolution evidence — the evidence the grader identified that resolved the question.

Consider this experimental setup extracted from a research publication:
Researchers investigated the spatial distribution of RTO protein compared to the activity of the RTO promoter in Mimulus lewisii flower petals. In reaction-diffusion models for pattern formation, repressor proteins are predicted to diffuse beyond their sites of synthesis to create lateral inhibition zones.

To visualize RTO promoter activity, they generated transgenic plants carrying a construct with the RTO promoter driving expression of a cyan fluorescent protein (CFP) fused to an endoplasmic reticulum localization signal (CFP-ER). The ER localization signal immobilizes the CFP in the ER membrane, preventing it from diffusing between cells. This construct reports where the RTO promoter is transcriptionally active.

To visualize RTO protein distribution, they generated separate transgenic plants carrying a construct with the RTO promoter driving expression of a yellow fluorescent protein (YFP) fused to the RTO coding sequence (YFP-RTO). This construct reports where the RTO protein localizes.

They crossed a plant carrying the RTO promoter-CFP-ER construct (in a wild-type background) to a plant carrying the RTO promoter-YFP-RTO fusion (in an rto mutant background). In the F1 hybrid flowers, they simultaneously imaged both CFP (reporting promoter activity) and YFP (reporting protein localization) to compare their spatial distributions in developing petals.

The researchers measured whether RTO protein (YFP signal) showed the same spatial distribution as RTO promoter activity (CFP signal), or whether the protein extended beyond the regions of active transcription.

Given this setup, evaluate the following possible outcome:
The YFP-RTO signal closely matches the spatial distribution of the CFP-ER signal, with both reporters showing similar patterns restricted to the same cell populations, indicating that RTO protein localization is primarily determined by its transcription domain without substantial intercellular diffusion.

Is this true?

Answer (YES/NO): NO